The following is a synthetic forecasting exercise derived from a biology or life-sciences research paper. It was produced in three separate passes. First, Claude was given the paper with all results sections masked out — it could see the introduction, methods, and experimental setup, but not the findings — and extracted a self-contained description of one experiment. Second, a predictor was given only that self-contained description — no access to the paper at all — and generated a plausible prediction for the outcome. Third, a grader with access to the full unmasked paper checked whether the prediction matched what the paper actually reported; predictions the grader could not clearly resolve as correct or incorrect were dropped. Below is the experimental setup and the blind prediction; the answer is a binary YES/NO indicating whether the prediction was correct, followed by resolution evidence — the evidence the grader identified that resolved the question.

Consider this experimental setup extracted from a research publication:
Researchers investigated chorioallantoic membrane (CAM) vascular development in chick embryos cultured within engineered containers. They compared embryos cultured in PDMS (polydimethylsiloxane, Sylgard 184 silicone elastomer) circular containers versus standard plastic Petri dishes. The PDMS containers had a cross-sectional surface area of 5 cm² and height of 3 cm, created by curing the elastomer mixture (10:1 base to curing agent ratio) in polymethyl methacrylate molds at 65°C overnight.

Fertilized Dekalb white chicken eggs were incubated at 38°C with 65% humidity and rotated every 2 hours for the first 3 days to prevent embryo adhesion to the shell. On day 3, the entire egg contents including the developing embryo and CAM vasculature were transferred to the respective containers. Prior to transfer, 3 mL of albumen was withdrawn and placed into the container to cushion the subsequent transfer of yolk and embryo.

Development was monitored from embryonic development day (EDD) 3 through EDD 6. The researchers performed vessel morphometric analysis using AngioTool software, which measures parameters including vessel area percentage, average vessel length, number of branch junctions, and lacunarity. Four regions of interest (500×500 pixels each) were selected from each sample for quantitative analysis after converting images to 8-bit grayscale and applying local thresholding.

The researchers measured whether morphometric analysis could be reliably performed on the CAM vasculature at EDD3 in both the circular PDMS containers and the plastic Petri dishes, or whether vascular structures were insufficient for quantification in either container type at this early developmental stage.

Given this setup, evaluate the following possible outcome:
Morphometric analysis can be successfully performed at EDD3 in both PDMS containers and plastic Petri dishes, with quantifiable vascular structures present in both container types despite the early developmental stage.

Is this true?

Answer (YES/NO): NO